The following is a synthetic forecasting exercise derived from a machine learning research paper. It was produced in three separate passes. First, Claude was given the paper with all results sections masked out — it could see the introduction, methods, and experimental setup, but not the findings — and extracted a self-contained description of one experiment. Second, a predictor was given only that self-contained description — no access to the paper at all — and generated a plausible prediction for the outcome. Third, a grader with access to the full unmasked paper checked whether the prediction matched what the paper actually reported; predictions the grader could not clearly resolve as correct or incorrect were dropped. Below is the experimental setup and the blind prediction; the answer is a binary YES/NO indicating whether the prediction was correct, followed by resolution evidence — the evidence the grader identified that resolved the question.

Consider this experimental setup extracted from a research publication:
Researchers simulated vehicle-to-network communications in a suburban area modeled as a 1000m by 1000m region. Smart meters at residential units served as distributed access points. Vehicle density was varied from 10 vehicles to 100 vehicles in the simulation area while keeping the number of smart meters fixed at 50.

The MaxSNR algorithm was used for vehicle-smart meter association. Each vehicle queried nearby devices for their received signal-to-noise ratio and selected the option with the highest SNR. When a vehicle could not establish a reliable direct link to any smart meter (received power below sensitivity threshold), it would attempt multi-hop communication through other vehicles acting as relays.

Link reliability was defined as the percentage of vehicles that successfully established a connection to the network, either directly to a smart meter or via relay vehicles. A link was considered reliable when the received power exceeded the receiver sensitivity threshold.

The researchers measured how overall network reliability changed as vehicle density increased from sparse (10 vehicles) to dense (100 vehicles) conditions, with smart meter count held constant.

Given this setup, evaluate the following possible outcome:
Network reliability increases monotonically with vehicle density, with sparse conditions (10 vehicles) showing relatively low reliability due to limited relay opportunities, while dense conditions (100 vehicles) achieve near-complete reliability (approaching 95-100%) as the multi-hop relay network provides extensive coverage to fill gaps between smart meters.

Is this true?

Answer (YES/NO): NO